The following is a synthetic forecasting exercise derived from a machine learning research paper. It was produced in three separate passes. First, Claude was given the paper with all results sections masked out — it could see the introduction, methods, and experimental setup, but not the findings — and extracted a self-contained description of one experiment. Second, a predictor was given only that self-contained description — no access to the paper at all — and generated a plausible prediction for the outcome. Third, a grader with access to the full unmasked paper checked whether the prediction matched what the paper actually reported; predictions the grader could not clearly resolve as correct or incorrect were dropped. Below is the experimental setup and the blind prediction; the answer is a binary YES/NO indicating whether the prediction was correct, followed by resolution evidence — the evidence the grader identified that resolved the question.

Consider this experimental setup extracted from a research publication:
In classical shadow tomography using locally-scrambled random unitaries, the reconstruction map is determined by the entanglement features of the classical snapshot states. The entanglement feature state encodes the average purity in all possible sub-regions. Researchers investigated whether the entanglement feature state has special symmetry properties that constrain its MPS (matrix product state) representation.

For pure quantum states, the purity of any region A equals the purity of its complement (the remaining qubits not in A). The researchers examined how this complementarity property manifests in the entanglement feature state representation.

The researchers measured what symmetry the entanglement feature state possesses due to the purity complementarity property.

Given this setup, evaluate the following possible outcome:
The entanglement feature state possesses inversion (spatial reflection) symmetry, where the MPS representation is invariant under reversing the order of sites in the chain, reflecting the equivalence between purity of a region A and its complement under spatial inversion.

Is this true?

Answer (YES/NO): NO